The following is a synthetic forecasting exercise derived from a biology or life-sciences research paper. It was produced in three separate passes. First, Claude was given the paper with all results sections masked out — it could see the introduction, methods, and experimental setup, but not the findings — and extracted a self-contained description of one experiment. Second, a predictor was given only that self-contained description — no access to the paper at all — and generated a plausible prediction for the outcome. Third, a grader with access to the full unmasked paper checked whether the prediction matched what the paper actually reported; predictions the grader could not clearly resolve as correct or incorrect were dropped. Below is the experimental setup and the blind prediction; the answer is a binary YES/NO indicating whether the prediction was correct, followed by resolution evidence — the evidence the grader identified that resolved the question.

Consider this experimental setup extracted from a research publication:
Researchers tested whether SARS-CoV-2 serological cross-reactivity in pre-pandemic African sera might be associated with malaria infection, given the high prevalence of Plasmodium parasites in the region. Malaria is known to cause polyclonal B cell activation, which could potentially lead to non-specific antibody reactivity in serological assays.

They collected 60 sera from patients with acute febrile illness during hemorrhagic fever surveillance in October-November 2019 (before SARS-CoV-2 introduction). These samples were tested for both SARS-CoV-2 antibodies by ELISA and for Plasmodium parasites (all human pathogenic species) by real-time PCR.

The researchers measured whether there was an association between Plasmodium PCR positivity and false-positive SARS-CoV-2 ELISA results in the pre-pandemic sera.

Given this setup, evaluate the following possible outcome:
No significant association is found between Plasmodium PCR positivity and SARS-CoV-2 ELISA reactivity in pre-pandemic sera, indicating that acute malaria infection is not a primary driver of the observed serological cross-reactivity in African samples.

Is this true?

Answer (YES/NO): NO